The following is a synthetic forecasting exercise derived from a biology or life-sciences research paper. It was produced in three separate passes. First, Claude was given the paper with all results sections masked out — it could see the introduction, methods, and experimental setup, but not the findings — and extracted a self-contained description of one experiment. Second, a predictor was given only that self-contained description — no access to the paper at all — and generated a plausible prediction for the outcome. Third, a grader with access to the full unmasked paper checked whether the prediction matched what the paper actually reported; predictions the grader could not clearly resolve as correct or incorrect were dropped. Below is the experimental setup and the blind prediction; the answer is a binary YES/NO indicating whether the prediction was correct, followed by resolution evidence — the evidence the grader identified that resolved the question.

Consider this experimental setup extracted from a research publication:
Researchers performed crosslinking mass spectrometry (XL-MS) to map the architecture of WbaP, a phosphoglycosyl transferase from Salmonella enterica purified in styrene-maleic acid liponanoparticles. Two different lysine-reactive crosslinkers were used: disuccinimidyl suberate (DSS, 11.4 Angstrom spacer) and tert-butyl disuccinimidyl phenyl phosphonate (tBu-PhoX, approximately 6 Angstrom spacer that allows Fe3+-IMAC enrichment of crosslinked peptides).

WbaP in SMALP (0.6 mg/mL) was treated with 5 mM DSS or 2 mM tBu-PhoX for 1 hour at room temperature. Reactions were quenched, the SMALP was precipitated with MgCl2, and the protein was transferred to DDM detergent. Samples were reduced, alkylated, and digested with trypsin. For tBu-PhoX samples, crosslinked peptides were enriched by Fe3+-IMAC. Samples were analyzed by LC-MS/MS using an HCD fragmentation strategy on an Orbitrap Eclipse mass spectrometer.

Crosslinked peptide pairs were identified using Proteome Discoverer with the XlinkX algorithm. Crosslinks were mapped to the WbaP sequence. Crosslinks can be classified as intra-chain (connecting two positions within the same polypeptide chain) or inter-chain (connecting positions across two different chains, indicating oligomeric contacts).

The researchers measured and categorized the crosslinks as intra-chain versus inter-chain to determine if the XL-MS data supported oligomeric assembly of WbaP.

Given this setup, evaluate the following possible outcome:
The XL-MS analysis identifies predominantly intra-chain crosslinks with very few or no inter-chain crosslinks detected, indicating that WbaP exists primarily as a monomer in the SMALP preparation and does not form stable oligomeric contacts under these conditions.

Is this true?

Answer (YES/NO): NO